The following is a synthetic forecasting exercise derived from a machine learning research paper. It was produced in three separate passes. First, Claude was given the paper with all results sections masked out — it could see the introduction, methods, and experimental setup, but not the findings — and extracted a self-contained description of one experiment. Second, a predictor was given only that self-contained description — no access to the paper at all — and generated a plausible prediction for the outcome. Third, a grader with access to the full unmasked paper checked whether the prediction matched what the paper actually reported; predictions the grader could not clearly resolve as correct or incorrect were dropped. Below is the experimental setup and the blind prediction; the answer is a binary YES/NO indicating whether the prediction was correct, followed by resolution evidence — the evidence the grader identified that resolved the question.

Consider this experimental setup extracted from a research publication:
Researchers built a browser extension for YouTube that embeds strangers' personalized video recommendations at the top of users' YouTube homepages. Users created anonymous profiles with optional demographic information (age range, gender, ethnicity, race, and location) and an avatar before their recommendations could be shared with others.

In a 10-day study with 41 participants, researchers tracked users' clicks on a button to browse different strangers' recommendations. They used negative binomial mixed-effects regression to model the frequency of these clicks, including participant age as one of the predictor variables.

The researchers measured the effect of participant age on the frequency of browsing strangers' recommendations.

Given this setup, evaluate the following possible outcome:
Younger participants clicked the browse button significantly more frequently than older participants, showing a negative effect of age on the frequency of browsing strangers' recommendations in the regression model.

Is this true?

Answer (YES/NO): YES